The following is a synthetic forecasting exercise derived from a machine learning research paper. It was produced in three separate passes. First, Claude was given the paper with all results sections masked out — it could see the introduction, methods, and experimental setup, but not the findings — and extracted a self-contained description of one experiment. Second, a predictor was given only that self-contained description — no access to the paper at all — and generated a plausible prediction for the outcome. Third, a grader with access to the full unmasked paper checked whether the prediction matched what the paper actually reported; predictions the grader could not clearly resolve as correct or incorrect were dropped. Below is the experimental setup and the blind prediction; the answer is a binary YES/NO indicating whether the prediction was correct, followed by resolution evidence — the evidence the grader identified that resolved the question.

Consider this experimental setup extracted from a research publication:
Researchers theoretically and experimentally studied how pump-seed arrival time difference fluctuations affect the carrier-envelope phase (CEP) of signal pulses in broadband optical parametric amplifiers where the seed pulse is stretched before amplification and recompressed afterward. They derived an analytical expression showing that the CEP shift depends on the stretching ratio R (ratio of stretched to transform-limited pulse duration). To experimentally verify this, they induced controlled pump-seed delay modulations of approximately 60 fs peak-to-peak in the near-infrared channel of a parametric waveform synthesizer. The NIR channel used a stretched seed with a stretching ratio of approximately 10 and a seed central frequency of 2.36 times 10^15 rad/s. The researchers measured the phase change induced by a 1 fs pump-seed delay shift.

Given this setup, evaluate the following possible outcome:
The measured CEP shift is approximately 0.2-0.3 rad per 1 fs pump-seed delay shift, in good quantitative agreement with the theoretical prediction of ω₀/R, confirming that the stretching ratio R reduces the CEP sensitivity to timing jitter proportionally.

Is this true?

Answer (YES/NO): NO